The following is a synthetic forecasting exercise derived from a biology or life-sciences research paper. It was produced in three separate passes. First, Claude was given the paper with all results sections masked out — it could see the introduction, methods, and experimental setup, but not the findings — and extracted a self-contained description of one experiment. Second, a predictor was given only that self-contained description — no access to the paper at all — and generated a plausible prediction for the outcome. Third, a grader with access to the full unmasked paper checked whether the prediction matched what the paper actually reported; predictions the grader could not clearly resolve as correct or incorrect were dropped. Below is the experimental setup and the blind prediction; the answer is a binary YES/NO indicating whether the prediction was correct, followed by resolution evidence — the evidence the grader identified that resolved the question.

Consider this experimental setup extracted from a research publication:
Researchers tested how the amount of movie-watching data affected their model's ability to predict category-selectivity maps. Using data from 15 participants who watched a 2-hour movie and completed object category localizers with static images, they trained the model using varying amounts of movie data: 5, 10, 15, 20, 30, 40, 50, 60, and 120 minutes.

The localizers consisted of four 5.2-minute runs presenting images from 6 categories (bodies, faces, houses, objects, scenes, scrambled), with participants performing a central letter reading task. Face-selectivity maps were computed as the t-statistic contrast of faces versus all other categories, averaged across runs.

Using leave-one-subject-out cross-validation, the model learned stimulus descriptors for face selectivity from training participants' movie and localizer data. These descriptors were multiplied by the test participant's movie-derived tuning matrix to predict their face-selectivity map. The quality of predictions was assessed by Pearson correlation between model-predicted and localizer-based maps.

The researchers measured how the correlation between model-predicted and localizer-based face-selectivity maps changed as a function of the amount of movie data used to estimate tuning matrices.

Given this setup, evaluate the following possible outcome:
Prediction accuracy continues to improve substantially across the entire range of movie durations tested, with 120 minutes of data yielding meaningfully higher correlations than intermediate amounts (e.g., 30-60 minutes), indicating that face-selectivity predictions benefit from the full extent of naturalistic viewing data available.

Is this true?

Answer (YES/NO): NO